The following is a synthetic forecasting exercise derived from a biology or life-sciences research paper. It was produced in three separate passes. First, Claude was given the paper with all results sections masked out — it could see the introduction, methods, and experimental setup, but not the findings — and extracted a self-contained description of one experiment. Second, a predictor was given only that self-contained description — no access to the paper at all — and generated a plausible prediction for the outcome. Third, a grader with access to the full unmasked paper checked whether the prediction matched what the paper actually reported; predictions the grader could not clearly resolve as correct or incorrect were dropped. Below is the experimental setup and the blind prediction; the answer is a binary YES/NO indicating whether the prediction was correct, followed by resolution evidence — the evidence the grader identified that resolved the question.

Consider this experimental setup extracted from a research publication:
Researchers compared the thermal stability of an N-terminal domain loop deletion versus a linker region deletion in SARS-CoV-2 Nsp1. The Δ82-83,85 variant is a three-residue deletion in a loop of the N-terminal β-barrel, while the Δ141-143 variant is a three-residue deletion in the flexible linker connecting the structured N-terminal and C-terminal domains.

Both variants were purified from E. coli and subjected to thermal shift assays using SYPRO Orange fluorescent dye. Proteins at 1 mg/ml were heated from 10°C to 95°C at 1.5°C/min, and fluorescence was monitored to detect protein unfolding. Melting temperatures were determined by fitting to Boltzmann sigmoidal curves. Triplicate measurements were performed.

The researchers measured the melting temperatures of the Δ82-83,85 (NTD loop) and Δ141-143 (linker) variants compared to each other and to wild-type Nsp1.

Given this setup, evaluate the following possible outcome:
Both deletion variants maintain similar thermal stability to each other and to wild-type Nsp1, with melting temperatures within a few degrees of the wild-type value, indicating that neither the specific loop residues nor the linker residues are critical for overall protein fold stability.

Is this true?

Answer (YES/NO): YES